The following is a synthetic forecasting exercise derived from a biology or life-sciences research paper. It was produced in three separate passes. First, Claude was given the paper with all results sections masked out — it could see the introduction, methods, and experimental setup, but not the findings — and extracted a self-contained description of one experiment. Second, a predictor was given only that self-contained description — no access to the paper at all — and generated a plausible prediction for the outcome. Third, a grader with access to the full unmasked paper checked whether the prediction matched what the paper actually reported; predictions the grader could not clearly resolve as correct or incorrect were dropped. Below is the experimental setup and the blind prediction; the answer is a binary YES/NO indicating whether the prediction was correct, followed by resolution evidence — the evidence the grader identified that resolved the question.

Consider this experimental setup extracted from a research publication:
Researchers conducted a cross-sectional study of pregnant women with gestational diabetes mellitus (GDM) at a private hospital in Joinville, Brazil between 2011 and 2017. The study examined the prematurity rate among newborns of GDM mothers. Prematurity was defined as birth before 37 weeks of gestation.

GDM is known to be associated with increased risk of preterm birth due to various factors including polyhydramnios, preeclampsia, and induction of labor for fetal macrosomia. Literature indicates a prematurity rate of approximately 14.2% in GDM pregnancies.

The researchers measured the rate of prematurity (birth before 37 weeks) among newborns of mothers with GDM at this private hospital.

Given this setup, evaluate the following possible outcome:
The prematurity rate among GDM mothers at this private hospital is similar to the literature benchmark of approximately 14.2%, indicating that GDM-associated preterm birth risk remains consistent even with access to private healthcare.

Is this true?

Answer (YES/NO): NO